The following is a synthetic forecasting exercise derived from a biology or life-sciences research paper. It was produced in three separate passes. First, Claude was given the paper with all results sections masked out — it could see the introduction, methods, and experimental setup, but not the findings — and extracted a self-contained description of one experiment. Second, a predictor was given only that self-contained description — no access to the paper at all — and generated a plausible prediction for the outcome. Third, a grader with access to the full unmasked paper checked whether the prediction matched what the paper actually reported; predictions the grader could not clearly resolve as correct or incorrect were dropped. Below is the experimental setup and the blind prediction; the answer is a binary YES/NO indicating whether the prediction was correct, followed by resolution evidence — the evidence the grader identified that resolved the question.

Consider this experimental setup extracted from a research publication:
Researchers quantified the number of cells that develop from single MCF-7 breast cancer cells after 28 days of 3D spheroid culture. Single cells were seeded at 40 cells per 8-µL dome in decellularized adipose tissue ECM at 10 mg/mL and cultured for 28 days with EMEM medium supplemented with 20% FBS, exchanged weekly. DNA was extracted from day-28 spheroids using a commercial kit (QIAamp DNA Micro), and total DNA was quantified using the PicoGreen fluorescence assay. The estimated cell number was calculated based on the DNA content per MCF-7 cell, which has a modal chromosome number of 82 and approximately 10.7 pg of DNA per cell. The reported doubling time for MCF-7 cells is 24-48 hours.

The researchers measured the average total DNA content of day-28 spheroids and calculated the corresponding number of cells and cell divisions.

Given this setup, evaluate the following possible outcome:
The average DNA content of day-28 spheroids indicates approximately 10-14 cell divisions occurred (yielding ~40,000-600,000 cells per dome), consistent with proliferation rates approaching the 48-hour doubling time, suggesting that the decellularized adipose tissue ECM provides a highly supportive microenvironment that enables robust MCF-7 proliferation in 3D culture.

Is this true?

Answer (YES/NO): YES